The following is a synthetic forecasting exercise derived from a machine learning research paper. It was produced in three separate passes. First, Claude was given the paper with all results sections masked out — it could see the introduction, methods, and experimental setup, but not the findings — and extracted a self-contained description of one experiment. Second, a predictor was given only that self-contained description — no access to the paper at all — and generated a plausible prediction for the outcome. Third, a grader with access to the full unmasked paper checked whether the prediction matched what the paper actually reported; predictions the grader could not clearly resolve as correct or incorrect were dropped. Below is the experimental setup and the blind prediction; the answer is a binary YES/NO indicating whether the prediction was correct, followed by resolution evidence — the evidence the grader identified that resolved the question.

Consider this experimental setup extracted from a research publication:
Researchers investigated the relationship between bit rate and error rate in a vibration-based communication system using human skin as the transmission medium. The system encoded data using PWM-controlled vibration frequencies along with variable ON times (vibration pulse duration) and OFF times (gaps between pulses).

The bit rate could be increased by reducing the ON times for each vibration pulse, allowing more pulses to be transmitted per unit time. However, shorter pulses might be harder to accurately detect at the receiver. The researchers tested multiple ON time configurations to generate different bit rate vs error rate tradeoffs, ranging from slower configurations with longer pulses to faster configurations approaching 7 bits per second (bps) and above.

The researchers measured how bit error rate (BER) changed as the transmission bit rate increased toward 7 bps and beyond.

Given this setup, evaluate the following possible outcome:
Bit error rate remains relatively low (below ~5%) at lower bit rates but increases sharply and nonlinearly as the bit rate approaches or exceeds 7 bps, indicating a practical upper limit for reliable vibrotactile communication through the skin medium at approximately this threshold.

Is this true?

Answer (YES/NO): NO